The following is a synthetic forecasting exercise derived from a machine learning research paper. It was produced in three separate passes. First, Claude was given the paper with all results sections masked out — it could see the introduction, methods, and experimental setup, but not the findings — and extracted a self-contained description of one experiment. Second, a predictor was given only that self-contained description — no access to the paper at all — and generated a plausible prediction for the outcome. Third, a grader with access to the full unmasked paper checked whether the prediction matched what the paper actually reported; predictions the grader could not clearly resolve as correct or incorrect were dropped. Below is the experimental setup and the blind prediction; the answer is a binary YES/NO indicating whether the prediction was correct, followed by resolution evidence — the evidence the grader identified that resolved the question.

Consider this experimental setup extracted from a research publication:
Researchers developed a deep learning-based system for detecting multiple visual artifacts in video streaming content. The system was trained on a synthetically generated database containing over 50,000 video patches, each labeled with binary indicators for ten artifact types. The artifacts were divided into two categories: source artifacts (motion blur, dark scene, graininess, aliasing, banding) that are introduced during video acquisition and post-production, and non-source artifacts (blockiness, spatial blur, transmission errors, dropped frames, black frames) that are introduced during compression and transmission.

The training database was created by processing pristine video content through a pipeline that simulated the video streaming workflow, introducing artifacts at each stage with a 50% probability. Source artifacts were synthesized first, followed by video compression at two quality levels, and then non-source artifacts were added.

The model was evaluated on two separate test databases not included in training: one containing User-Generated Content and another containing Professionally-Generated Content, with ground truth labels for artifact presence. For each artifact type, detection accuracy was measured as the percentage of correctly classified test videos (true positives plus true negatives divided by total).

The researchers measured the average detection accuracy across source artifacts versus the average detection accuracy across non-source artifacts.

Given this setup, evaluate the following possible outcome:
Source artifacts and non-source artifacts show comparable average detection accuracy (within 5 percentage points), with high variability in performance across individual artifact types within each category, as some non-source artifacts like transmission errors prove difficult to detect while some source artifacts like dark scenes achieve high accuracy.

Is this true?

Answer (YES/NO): NO